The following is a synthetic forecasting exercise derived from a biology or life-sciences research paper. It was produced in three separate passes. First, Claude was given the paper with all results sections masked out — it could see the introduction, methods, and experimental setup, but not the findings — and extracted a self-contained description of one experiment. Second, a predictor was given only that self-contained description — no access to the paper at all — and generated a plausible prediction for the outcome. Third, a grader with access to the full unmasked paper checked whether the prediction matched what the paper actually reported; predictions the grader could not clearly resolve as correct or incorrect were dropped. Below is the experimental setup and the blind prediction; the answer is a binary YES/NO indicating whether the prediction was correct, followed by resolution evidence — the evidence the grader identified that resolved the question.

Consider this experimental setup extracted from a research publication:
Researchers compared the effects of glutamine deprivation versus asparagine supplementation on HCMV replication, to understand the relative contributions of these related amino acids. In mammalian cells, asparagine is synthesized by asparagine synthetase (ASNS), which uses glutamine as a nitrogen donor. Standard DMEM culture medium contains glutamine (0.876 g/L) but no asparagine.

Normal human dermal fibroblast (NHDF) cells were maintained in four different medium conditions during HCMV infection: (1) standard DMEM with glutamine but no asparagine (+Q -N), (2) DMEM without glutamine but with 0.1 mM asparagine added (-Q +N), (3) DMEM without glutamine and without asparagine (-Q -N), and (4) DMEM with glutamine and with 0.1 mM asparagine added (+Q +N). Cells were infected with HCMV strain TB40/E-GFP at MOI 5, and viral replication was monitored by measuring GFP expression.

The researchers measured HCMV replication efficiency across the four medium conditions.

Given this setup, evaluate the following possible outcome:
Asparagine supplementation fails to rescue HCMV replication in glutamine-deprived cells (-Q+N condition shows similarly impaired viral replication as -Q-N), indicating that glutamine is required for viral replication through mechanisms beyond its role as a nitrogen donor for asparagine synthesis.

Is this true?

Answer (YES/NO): NO